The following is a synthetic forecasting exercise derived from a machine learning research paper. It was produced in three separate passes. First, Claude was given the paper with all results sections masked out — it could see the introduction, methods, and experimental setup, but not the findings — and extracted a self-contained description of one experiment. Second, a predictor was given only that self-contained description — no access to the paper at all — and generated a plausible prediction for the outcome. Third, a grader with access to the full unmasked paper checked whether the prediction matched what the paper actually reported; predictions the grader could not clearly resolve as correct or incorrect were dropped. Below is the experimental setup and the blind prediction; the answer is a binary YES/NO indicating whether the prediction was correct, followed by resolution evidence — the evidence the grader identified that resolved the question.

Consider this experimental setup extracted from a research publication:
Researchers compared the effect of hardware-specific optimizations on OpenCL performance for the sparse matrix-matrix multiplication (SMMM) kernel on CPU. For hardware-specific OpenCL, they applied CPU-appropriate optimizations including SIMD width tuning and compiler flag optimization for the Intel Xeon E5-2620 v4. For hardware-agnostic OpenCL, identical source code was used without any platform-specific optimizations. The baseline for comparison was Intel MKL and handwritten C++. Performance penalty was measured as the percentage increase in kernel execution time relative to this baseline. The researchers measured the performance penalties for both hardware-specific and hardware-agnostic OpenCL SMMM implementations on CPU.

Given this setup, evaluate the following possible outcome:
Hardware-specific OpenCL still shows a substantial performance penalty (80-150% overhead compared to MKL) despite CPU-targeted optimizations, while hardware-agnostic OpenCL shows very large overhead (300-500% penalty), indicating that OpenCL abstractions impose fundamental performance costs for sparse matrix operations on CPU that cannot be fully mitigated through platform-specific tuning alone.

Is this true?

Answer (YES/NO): NO